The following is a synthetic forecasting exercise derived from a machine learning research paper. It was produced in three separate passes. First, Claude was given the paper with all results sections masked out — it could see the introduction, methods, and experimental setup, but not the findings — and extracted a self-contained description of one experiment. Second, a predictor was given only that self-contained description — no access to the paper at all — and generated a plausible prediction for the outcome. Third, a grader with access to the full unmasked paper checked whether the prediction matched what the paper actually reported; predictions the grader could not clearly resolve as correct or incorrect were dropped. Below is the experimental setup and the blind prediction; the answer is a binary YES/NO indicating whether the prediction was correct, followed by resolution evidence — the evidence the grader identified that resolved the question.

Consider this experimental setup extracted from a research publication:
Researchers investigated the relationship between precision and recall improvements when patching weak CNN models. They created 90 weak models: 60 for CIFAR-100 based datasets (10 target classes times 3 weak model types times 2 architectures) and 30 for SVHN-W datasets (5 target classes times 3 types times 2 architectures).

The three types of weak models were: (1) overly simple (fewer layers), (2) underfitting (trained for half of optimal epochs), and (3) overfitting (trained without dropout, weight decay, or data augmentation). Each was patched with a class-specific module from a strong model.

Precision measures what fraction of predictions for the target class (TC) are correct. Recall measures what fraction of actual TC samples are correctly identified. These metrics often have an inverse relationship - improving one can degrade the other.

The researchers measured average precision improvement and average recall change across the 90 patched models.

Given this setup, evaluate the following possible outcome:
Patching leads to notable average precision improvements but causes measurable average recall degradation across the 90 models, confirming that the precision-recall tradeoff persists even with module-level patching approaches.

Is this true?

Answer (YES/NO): NO